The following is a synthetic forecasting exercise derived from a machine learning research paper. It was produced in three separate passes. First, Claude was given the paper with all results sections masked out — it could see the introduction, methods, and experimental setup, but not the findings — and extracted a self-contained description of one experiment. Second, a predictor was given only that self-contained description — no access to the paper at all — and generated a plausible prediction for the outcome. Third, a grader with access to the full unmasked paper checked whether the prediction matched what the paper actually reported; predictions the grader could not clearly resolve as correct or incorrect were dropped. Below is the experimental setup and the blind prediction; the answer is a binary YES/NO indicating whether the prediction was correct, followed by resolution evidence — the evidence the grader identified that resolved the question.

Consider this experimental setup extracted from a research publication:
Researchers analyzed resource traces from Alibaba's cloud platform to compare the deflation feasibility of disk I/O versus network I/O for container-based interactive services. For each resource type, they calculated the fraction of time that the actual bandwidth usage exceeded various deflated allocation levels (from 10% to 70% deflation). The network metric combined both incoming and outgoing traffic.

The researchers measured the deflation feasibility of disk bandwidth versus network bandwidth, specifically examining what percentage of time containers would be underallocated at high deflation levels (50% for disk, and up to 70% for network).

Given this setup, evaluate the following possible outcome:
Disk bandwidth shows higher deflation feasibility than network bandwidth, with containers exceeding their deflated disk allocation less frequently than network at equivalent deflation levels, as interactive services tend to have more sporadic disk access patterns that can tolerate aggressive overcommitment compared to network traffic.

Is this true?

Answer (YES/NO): NO